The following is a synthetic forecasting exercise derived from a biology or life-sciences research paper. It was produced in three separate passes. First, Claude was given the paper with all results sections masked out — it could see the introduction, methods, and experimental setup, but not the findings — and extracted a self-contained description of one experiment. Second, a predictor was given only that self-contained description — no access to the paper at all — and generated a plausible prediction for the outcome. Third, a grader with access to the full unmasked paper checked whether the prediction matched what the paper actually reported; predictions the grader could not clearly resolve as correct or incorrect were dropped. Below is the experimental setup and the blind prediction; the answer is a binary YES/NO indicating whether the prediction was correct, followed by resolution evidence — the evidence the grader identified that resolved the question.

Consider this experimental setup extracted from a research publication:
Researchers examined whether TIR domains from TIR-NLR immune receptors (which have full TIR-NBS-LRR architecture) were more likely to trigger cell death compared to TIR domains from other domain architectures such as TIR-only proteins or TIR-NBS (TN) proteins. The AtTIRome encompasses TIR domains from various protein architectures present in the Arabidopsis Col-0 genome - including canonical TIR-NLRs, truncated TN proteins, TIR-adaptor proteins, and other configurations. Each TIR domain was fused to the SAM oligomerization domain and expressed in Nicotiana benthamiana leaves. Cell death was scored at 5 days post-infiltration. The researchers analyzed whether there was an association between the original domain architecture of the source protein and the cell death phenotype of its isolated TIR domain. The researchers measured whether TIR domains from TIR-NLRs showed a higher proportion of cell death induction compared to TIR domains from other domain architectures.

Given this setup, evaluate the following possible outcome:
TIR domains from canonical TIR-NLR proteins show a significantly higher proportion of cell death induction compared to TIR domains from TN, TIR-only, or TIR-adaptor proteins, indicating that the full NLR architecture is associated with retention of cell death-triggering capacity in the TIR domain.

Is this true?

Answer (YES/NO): NO